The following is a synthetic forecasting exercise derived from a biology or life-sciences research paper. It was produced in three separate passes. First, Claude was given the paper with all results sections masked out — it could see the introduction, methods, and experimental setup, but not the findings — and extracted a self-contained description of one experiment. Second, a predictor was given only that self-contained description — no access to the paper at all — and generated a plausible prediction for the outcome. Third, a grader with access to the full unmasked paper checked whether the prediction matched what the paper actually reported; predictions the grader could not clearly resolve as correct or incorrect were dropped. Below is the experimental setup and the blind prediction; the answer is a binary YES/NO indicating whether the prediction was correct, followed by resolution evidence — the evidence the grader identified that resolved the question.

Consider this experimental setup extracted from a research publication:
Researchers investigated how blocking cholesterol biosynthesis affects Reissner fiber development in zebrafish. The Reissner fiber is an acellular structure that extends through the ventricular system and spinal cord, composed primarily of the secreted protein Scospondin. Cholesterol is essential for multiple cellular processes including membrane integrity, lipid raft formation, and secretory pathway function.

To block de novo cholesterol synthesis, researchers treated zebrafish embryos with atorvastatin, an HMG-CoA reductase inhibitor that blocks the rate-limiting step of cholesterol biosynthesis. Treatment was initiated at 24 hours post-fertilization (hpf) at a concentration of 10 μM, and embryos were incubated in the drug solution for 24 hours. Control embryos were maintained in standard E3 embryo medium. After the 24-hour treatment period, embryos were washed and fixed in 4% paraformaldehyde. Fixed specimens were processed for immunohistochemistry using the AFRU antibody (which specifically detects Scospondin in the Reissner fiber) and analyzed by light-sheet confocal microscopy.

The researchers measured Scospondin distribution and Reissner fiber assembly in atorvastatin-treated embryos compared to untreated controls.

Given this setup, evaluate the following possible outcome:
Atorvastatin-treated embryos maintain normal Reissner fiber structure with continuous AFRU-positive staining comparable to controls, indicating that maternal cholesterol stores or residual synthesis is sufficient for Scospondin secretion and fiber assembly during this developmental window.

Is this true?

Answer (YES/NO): NO